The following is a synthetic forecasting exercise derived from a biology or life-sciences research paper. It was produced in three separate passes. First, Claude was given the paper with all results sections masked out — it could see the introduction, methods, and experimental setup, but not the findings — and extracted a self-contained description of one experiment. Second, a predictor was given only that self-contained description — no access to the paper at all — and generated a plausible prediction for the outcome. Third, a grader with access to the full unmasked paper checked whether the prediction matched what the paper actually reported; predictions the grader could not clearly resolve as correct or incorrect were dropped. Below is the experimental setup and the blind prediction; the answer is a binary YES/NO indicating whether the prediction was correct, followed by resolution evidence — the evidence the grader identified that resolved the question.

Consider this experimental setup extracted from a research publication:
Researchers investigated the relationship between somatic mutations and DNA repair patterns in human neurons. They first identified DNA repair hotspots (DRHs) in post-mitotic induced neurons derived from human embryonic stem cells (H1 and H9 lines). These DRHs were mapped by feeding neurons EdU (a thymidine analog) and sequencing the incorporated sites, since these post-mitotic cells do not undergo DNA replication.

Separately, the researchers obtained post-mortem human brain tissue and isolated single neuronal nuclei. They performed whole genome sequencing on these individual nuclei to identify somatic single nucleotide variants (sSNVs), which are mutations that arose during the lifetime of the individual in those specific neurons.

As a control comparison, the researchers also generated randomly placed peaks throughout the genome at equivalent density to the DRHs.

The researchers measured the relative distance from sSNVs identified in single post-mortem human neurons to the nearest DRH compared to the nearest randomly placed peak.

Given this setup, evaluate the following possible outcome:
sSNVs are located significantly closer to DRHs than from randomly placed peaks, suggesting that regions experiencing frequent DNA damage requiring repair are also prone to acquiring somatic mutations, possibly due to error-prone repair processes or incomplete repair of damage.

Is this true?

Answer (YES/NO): NO